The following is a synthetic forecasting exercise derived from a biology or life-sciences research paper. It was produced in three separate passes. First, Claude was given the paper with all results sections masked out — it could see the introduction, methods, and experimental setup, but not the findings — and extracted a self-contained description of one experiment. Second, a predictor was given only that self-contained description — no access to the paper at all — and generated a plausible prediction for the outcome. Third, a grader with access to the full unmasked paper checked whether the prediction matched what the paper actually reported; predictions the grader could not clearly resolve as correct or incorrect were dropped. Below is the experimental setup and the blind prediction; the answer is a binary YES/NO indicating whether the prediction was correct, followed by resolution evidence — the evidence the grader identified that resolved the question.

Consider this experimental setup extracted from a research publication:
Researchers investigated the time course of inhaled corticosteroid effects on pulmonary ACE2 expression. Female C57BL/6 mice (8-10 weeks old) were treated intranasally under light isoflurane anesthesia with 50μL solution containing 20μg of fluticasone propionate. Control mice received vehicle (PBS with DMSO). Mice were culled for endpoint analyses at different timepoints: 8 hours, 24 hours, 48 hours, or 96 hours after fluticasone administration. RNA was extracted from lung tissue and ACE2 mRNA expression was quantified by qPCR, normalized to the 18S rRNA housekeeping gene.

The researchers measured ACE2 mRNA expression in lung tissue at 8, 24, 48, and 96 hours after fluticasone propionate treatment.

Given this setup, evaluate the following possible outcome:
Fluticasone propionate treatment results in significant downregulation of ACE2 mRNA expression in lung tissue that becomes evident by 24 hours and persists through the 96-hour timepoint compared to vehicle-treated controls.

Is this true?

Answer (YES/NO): NO